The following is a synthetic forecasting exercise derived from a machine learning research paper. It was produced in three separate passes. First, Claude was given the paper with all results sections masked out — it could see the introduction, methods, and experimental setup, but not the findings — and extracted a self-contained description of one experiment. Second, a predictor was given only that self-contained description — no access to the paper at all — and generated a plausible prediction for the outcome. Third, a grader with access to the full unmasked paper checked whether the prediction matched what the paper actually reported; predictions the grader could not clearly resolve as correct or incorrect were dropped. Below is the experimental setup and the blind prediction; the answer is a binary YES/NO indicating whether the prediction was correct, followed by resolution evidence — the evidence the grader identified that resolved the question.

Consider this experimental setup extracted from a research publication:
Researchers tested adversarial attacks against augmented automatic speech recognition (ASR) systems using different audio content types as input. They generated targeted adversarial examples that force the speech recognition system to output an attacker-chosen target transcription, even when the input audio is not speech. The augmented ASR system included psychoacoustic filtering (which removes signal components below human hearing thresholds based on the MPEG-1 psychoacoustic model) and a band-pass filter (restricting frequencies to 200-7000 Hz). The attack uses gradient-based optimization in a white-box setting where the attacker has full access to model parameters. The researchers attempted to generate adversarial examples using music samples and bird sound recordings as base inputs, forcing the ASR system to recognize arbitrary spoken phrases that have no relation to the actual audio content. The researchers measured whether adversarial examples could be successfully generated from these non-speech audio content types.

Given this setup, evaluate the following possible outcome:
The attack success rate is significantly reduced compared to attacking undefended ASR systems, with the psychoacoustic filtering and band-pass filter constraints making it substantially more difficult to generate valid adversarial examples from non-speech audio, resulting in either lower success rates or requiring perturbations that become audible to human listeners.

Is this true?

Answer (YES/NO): YES